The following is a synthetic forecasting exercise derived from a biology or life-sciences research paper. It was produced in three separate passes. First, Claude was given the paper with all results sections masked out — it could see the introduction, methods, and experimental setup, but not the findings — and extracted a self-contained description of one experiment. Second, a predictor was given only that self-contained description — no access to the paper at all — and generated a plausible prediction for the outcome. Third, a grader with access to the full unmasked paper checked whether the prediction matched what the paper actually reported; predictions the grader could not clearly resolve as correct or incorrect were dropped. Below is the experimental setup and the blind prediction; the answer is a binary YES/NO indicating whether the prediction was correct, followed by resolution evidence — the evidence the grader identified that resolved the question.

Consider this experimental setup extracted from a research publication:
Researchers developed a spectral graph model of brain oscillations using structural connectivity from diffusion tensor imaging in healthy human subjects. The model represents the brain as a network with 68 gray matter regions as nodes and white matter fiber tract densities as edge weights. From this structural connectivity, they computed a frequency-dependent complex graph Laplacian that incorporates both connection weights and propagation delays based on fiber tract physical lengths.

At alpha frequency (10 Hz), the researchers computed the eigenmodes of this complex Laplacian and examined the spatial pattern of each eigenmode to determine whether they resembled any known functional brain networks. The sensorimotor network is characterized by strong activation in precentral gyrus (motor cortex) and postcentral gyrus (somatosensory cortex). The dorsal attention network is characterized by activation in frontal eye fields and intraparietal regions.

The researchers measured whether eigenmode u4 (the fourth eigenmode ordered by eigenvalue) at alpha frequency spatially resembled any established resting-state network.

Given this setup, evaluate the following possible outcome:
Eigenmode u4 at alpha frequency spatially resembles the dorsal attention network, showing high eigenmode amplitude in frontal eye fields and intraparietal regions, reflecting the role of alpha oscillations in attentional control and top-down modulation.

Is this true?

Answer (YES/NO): NO